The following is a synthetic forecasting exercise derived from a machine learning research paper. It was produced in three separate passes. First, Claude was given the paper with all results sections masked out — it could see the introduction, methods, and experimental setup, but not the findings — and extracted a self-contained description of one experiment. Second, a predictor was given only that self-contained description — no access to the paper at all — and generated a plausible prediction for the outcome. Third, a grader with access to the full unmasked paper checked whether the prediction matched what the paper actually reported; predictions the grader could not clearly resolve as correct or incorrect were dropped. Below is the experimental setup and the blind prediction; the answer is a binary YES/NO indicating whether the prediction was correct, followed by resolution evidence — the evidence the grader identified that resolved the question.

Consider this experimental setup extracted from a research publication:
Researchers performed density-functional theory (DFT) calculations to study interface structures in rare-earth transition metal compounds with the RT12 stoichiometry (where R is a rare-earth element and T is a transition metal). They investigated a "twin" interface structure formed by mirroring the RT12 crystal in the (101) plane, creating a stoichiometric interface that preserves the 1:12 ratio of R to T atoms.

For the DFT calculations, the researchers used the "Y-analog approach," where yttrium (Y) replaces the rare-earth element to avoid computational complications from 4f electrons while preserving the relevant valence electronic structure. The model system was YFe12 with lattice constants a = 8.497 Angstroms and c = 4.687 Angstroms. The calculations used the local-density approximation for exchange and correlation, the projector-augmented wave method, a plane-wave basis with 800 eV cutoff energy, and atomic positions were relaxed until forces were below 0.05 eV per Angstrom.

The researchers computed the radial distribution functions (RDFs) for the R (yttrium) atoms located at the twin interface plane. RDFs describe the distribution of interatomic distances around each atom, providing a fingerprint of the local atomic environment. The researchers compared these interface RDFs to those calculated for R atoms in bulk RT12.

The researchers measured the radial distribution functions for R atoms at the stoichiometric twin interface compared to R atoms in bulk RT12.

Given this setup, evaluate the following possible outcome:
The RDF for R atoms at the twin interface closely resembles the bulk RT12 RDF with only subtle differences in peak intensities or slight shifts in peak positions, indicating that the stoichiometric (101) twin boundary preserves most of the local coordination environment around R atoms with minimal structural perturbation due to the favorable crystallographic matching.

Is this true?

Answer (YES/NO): YES